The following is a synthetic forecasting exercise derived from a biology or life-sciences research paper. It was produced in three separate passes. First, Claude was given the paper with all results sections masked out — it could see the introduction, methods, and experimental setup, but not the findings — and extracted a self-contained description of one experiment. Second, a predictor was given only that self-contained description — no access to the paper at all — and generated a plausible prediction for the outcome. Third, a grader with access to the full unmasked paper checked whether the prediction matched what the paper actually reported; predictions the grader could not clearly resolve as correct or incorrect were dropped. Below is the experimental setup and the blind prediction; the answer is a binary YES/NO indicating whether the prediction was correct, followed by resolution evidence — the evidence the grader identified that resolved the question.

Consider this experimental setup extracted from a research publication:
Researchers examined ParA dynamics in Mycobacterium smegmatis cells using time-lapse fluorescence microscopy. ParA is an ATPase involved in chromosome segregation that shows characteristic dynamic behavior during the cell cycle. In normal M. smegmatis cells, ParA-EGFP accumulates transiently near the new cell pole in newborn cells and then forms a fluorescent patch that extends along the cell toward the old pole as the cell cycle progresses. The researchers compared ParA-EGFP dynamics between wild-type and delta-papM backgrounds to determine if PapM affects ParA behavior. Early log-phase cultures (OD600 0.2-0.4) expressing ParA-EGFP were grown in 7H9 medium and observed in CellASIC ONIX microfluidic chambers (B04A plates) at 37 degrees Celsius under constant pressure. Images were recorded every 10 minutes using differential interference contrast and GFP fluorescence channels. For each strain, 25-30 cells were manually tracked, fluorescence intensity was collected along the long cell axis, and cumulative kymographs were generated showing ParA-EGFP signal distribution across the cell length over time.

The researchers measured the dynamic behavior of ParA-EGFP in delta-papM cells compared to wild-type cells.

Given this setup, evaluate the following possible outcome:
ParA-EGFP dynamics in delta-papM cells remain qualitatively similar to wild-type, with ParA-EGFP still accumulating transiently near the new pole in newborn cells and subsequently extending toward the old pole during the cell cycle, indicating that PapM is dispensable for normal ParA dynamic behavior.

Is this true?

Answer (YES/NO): NO